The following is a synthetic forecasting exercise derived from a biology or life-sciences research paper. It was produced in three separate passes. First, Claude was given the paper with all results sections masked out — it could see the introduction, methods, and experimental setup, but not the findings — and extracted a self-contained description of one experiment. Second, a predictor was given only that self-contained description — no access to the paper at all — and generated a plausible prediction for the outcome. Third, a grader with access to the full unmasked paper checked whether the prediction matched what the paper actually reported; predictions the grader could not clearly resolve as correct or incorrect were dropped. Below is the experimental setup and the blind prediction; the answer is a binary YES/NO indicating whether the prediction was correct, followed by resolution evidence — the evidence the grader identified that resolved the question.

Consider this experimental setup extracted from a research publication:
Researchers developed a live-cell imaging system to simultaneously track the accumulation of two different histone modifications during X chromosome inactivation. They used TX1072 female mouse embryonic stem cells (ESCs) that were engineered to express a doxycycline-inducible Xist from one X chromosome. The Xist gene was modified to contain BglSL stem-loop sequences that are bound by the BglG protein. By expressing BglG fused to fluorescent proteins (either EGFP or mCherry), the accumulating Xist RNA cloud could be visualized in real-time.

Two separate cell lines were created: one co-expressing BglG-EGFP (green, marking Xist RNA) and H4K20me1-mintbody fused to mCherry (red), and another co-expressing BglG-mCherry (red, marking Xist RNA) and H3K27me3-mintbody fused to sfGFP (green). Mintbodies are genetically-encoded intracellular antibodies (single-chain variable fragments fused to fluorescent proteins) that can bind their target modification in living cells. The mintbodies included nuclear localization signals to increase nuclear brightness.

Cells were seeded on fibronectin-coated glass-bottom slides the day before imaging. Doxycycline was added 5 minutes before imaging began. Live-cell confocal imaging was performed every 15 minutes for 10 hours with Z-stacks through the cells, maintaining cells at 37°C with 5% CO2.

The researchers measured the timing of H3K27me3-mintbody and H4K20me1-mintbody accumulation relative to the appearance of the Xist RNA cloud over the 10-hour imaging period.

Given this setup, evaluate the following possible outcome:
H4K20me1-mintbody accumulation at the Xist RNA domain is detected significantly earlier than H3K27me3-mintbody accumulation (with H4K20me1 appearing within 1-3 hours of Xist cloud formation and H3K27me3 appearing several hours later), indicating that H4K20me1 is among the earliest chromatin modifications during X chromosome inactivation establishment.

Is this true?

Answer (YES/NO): NO